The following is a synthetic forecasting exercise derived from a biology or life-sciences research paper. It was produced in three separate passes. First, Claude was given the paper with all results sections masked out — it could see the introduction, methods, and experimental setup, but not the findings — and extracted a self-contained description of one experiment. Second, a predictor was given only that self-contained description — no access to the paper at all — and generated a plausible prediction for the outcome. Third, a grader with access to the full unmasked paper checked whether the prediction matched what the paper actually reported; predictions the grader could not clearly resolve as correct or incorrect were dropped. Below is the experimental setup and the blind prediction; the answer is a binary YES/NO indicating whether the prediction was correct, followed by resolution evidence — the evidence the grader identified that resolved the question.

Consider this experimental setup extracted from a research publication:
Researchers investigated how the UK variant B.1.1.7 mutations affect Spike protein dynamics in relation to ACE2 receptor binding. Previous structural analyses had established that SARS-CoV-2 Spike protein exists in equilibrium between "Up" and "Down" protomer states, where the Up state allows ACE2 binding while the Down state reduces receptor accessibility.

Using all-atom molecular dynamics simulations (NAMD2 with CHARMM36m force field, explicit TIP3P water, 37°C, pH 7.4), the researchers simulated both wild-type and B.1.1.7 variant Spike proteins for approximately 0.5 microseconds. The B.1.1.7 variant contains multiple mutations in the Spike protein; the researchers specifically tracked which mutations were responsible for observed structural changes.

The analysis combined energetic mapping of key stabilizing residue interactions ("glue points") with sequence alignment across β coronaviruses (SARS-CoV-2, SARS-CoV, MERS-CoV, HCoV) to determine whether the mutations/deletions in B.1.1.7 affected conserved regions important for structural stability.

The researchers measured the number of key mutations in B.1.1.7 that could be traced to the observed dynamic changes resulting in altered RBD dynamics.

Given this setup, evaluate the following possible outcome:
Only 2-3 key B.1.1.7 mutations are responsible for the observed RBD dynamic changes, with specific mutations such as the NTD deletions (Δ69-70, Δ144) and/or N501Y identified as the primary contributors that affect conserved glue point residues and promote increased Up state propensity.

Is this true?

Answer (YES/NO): NO